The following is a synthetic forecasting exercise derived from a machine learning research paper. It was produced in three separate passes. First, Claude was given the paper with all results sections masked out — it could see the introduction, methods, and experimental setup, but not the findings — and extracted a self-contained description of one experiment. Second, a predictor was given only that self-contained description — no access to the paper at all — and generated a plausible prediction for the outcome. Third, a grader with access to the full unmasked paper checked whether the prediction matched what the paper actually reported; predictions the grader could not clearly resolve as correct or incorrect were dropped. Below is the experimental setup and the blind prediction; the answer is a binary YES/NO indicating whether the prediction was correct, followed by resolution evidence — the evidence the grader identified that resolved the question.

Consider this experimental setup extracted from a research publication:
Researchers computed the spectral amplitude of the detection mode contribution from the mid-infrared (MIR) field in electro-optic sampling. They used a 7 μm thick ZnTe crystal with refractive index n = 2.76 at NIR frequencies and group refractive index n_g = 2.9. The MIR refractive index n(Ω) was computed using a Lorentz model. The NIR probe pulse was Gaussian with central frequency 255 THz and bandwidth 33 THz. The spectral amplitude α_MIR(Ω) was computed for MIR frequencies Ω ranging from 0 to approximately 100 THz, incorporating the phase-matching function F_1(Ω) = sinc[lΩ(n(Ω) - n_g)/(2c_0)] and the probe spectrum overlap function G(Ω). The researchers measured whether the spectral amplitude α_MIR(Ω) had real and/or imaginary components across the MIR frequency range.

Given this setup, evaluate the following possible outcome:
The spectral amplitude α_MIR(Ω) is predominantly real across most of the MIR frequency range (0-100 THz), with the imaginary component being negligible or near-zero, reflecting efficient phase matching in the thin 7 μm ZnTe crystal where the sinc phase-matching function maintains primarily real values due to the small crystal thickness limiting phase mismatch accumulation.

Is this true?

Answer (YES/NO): YES